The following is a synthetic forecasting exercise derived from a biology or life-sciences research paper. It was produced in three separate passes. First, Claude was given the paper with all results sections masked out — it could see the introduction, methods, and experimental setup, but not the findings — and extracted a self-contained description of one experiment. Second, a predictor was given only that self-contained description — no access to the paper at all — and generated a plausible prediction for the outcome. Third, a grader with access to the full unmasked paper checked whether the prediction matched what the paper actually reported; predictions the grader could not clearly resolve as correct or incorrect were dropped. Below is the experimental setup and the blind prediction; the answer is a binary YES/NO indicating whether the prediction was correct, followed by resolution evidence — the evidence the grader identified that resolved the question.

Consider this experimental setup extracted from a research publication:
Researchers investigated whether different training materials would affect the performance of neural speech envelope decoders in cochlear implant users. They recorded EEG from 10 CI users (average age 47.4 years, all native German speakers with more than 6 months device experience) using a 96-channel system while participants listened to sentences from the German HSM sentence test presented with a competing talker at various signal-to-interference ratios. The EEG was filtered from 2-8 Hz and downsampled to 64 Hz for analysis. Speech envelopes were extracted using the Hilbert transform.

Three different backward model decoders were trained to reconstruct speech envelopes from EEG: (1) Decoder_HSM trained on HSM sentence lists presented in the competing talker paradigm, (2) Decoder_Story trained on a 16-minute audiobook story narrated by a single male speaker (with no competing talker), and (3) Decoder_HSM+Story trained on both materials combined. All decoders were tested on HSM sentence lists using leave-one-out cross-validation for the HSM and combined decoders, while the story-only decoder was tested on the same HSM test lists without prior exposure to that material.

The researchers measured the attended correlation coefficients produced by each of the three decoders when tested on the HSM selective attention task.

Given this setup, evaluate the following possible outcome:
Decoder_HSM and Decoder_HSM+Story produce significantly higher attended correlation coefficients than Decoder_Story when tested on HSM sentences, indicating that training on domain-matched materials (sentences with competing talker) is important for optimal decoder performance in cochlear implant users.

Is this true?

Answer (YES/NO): YES